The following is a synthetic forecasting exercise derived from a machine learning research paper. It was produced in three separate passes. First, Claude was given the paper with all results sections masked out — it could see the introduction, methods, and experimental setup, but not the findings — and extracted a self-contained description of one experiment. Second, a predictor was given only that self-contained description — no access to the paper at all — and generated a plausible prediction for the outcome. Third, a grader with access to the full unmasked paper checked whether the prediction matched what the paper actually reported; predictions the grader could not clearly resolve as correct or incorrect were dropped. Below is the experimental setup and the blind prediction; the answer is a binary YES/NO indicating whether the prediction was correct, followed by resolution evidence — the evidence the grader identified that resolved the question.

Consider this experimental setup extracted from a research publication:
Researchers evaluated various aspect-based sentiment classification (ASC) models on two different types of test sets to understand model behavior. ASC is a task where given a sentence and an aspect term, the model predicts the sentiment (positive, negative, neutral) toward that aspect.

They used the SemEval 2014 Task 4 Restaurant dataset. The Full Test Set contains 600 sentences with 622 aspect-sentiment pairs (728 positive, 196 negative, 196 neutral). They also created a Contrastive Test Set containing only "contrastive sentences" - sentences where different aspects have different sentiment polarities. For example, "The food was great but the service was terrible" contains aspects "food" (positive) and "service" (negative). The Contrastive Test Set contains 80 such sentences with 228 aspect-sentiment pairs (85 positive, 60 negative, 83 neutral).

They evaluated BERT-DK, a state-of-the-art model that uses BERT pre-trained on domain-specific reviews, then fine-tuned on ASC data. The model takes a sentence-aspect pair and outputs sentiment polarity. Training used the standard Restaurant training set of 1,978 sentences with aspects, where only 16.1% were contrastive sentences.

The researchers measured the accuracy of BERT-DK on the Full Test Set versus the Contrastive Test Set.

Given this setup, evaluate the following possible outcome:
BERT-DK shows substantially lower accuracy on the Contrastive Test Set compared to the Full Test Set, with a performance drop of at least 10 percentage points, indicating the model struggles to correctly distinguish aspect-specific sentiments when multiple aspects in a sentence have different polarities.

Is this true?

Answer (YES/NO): YES